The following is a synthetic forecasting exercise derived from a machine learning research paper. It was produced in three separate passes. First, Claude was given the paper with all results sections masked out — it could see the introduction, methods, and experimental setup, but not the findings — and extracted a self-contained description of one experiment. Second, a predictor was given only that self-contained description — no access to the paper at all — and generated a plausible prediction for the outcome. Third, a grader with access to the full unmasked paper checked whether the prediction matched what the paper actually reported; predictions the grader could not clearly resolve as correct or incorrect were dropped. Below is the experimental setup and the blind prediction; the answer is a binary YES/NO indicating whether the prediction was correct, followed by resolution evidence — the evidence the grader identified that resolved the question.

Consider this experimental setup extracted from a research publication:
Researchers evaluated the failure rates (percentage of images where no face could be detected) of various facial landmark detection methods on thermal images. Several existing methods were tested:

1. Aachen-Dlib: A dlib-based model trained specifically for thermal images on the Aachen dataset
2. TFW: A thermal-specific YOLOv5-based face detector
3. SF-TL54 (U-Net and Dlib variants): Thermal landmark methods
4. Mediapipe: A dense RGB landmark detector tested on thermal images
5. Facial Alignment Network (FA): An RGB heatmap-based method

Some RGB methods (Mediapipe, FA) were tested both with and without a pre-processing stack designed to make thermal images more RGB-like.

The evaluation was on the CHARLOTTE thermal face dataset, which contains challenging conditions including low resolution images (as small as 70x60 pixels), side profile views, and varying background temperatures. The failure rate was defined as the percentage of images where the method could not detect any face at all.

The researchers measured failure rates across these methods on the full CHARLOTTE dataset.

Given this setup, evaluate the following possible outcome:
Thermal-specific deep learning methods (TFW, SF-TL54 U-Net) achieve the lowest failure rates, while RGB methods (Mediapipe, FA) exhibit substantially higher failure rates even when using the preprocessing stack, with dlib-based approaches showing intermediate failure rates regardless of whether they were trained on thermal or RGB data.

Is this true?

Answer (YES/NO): NO